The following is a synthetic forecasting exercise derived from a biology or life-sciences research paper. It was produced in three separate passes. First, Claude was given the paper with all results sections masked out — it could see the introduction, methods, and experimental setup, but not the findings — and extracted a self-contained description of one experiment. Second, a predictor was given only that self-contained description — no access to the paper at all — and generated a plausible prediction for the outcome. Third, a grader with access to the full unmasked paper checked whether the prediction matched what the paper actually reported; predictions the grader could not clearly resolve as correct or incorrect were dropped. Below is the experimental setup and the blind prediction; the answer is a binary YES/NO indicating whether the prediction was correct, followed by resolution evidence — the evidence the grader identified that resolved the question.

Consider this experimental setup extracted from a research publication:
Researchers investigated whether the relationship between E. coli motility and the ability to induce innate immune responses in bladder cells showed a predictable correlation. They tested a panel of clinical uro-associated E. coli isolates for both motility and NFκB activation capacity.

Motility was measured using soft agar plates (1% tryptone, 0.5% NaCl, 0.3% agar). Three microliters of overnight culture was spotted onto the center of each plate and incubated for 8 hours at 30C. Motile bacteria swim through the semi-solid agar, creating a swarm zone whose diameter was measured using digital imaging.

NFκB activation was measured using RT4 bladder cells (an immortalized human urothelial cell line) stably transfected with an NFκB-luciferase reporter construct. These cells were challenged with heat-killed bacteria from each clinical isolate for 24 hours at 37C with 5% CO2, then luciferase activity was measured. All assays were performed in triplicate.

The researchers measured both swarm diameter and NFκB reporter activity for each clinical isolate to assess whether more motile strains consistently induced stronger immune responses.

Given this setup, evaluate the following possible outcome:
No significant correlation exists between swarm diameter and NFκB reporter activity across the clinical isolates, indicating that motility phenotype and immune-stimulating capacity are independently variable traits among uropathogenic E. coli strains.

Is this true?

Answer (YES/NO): YES